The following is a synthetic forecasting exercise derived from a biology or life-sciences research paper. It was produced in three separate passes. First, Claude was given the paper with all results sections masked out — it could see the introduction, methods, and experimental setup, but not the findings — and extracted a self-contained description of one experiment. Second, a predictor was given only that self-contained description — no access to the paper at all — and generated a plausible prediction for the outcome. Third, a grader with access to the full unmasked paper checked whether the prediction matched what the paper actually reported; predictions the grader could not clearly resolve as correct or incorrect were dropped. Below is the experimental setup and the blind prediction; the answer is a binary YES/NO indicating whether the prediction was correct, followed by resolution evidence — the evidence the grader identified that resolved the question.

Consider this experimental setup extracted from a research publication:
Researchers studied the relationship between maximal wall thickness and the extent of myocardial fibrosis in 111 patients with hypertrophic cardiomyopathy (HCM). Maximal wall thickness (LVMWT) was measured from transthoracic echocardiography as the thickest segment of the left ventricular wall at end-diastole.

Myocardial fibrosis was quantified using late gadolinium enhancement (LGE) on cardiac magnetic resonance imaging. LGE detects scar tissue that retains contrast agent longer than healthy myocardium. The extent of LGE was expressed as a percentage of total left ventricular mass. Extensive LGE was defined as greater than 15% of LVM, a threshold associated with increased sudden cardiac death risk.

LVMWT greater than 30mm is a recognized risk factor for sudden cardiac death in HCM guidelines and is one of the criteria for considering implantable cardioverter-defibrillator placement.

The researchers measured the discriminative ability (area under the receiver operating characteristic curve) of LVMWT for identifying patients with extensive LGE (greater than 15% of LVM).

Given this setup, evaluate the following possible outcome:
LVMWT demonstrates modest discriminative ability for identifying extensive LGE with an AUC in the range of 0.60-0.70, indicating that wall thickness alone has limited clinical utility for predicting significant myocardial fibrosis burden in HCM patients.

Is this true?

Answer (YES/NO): NO